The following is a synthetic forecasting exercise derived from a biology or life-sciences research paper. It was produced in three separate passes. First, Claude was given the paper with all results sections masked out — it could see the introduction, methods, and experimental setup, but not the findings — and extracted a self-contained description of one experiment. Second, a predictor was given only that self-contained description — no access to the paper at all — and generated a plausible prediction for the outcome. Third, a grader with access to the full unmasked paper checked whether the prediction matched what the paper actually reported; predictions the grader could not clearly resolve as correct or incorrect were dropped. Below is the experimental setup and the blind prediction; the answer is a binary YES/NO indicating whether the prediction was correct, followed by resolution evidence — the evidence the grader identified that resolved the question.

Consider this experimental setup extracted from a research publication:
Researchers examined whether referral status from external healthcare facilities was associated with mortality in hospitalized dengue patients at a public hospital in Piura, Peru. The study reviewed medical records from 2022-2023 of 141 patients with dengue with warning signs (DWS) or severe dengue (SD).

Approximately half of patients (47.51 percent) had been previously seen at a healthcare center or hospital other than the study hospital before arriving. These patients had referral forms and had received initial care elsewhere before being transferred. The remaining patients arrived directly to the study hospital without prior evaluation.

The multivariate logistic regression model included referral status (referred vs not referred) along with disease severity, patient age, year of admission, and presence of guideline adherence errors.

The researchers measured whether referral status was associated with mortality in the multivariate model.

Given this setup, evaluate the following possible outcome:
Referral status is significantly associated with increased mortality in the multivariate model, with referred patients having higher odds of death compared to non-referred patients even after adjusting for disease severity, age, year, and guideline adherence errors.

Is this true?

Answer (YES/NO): NO